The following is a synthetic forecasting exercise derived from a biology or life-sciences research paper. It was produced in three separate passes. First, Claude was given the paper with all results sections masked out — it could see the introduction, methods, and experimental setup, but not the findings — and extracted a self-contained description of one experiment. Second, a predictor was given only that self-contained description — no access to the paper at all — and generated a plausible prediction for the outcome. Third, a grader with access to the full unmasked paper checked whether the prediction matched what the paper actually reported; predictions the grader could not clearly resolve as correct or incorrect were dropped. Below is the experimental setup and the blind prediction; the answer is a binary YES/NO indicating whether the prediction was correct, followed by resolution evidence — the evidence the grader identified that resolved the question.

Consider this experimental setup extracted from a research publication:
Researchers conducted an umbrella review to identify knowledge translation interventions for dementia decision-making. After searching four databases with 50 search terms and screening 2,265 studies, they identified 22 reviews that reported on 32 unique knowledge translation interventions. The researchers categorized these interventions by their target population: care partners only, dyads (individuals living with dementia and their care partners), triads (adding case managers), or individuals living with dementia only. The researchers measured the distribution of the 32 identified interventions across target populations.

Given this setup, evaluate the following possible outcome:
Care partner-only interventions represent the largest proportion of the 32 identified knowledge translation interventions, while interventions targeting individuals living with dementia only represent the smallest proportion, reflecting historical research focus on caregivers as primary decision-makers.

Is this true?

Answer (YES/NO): YES